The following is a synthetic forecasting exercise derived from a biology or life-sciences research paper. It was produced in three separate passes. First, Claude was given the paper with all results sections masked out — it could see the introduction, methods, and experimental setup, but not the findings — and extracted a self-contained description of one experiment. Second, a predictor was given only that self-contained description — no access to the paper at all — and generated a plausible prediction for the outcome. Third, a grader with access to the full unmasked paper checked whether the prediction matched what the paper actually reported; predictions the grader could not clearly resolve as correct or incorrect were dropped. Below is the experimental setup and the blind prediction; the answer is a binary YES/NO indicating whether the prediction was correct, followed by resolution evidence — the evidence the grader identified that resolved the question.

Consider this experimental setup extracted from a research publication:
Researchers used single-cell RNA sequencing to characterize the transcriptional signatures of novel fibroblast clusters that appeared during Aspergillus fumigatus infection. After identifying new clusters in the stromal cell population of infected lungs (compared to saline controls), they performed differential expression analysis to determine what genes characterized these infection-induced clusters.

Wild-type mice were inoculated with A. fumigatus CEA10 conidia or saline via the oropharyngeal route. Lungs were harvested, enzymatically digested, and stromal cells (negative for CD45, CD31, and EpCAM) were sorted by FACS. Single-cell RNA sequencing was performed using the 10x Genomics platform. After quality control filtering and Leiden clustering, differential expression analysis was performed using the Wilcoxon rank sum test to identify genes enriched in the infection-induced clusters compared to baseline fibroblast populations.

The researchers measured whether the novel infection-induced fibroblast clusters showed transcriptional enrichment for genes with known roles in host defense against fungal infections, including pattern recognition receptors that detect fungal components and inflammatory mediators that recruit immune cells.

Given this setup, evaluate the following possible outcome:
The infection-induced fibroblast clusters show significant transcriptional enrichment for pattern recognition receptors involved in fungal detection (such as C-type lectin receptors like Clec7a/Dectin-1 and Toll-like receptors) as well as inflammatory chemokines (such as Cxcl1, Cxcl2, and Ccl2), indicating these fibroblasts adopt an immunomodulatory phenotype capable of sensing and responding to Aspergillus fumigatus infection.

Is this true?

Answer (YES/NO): NO